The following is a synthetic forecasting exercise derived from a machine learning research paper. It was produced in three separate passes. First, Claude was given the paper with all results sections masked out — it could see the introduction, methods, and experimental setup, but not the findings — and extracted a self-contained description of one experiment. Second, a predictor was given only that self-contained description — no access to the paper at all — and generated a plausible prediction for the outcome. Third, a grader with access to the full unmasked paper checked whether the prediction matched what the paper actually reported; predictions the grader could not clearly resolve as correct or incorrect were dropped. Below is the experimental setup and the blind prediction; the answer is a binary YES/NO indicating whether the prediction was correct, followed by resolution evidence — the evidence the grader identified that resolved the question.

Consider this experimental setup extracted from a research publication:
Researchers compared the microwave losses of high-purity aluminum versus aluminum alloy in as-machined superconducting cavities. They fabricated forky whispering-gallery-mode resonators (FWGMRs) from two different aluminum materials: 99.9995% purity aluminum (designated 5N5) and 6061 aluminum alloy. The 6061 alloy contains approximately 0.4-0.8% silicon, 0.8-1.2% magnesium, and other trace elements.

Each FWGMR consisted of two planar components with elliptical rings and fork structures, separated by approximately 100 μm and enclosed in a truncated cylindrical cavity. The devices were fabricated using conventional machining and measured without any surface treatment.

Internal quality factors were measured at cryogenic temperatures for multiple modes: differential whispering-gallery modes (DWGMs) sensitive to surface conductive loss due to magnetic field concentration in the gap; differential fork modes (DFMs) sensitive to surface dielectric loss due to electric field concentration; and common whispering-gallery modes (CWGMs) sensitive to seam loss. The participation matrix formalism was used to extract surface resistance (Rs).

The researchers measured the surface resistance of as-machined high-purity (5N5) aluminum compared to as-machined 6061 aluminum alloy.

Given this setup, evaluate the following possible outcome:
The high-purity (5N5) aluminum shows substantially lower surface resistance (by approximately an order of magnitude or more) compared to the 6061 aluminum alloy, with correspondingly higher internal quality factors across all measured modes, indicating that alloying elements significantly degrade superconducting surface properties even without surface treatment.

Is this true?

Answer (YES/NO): NO